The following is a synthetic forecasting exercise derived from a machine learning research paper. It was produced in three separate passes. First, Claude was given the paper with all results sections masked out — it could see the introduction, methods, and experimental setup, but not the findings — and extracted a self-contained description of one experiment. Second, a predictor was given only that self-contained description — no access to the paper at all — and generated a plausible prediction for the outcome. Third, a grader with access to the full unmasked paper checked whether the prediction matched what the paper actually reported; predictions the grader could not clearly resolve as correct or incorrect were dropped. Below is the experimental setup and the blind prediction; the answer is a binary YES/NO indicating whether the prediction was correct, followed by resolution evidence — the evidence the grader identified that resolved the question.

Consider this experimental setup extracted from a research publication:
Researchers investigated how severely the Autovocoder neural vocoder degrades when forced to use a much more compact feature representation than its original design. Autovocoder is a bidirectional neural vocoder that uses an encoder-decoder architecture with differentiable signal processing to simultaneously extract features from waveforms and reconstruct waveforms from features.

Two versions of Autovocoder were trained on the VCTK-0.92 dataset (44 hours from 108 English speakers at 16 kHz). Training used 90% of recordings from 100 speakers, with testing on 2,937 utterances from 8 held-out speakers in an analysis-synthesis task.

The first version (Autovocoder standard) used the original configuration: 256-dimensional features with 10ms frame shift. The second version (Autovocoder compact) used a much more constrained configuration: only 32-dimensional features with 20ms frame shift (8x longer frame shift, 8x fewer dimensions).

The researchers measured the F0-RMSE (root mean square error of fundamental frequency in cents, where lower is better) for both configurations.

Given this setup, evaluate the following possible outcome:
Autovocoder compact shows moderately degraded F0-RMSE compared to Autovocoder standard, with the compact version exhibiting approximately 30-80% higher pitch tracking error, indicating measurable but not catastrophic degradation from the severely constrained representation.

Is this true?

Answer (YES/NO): NO